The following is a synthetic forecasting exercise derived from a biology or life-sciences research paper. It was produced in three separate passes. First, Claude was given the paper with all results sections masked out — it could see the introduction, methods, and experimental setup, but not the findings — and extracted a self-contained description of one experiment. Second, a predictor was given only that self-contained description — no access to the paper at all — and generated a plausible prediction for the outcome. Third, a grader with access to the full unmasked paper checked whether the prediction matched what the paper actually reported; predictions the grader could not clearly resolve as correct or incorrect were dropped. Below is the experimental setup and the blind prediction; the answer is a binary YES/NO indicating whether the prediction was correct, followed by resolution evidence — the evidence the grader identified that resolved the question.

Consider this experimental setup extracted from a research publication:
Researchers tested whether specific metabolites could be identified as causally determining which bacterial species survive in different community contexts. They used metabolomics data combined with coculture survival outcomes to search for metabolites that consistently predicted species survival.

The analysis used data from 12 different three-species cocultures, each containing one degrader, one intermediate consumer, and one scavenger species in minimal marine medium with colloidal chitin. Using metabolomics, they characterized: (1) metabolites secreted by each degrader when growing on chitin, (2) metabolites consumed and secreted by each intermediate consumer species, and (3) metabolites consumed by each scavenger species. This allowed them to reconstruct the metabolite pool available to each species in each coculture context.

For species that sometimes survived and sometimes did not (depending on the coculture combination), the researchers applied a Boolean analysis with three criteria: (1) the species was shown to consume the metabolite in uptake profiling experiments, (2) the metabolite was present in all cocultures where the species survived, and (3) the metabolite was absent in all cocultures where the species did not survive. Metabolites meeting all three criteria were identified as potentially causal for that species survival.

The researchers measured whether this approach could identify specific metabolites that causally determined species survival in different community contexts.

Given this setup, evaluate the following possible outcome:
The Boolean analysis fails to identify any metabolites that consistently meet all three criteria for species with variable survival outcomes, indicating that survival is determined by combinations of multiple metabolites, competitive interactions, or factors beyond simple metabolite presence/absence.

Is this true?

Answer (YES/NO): NO